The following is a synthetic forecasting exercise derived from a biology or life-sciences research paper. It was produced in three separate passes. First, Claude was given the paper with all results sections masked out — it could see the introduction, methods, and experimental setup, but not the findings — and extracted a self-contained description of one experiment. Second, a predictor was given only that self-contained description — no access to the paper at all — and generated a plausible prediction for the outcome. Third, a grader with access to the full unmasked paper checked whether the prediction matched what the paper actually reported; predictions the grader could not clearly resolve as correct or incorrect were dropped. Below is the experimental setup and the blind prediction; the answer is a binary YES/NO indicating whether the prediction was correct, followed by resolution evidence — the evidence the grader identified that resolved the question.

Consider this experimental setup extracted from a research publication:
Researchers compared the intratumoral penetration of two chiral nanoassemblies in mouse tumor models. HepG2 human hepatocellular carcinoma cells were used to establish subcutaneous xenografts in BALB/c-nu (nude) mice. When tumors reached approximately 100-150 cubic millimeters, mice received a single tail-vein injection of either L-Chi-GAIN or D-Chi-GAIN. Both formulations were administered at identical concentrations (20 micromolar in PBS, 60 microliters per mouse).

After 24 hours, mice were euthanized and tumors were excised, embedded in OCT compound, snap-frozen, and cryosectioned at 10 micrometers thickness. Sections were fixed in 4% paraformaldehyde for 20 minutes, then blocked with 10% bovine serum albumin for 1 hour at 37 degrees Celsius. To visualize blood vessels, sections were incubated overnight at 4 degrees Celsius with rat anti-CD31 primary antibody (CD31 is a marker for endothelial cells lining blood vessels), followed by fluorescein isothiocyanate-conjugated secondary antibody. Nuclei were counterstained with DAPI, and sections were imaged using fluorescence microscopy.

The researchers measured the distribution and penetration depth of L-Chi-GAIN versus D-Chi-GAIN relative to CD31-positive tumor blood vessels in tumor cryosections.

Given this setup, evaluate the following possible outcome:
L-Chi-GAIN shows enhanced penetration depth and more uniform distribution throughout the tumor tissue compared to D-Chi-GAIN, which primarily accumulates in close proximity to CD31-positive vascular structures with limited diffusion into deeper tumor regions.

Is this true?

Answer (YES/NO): YES